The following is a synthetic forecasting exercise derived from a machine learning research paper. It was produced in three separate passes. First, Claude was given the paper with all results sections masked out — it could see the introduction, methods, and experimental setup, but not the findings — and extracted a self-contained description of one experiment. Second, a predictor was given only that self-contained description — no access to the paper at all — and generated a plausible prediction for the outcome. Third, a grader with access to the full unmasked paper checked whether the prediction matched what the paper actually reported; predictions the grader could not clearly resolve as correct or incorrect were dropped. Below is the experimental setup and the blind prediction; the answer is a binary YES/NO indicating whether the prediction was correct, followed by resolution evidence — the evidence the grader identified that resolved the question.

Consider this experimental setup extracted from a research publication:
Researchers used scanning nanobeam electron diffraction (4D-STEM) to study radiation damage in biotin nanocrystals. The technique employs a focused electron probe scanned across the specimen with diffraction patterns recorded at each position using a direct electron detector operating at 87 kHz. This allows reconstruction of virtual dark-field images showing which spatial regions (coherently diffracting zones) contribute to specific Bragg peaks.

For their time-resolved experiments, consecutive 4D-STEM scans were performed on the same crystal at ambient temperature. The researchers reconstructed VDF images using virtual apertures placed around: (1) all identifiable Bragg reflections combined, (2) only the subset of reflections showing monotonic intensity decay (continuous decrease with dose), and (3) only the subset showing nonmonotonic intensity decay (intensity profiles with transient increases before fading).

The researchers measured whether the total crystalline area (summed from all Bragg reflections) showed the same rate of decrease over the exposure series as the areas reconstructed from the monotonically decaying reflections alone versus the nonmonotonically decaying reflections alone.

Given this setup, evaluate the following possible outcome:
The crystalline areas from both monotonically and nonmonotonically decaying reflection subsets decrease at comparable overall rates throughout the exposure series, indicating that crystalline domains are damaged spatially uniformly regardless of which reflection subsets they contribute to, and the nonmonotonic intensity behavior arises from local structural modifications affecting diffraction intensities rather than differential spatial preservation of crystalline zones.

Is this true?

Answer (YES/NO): NO